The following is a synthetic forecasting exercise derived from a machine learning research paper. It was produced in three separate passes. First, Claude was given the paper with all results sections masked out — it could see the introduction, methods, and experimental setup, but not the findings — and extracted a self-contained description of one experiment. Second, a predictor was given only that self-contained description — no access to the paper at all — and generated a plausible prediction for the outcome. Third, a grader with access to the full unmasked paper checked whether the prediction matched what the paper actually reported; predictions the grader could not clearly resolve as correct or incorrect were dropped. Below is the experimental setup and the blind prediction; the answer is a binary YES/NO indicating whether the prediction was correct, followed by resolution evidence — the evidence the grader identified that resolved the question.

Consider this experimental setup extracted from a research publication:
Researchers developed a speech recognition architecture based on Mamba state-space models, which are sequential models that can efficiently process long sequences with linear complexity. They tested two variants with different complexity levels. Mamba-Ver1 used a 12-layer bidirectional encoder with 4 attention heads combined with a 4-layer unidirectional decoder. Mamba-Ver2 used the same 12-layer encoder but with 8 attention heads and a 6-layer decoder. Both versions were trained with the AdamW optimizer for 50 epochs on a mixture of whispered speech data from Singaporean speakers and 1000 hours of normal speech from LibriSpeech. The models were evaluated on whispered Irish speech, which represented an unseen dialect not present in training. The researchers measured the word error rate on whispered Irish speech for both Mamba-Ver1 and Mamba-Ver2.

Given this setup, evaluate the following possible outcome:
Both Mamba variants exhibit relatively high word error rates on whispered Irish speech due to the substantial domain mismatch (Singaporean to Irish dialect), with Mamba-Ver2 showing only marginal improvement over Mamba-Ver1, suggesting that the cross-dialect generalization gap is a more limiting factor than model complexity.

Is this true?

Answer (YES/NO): NO